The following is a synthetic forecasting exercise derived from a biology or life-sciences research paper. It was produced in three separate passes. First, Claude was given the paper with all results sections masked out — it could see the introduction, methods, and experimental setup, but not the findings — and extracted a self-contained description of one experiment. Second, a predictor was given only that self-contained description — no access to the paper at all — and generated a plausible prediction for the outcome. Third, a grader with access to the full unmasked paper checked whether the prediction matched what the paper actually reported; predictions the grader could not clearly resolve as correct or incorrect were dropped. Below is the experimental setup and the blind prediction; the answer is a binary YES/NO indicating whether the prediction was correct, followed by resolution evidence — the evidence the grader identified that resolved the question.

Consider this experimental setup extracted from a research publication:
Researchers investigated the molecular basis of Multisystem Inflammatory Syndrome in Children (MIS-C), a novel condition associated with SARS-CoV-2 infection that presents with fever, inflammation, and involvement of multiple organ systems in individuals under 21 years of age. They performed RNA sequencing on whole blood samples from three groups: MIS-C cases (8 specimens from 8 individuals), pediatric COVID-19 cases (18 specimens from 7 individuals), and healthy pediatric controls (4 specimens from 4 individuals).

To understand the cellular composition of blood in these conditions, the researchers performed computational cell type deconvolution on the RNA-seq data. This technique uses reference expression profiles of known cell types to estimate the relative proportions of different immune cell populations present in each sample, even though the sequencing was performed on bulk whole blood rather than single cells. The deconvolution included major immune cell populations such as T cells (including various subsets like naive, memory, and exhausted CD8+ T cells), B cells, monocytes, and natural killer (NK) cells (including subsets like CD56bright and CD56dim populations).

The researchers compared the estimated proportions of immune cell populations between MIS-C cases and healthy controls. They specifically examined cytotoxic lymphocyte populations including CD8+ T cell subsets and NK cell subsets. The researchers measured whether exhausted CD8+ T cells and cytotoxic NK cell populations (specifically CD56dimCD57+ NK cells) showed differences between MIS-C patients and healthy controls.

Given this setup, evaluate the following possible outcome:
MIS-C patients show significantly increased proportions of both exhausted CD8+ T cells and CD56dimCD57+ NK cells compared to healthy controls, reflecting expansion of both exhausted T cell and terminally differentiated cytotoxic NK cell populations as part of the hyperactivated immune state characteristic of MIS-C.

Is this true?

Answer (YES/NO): NO